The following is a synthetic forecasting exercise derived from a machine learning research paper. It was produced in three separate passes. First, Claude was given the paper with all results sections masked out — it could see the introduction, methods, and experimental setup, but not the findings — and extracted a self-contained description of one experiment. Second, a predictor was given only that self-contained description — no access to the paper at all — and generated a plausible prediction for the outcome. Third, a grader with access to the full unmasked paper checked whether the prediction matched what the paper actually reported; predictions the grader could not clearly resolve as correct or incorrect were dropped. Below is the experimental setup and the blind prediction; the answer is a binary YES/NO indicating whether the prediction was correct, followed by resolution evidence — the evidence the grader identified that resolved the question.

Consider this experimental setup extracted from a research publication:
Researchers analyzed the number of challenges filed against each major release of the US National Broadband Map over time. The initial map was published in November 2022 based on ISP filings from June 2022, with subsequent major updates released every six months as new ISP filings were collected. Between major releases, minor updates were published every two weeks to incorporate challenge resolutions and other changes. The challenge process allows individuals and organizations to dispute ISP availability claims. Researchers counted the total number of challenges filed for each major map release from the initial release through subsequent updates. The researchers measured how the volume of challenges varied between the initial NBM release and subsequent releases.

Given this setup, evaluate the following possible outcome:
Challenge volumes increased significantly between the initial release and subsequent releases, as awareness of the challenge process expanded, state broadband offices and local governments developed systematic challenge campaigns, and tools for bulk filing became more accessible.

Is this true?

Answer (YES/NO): NO